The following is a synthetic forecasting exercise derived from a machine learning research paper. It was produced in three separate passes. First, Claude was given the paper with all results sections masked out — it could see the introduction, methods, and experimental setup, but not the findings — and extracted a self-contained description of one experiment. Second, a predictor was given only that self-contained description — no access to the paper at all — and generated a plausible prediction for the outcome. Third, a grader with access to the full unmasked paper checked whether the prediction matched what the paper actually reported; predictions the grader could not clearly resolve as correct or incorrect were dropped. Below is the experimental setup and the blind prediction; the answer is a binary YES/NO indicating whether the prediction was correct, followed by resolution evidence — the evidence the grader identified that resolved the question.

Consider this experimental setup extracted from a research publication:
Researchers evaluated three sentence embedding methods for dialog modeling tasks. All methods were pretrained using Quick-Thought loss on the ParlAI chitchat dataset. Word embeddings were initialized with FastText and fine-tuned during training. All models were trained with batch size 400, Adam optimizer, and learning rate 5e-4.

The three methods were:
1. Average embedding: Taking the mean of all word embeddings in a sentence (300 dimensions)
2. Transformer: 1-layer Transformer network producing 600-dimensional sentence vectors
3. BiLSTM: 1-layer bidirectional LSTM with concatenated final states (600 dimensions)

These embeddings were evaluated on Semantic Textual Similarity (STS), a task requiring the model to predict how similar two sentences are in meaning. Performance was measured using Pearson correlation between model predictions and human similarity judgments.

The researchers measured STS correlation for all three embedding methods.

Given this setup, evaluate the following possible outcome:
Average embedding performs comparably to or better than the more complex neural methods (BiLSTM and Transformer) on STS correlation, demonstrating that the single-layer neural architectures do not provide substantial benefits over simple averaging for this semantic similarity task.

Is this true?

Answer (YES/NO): YES